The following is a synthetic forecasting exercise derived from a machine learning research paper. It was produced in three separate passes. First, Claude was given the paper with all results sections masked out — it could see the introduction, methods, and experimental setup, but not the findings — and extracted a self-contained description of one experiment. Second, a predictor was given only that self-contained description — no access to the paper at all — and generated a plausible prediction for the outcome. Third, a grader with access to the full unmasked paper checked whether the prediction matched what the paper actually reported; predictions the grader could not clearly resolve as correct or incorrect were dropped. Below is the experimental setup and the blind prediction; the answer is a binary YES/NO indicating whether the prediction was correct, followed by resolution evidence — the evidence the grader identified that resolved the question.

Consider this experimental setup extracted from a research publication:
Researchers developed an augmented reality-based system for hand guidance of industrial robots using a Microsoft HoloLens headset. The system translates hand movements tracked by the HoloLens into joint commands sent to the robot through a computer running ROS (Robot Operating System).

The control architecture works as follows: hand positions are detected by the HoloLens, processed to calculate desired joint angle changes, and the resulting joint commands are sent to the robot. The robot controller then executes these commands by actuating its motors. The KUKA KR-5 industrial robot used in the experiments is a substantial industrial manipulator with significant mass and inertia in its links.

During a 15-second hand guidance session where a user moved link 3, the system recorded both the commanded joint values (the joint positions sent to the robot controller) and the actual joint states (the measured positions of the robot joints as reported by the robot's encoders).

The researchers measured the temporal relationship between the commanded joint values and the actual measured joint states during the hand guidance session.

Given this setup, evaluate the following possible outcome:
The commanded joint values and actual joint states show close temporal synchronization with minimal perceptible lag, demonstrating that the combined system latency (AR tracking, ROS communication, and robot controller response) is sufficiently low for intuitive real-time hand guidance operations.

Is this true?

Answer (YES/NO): NO